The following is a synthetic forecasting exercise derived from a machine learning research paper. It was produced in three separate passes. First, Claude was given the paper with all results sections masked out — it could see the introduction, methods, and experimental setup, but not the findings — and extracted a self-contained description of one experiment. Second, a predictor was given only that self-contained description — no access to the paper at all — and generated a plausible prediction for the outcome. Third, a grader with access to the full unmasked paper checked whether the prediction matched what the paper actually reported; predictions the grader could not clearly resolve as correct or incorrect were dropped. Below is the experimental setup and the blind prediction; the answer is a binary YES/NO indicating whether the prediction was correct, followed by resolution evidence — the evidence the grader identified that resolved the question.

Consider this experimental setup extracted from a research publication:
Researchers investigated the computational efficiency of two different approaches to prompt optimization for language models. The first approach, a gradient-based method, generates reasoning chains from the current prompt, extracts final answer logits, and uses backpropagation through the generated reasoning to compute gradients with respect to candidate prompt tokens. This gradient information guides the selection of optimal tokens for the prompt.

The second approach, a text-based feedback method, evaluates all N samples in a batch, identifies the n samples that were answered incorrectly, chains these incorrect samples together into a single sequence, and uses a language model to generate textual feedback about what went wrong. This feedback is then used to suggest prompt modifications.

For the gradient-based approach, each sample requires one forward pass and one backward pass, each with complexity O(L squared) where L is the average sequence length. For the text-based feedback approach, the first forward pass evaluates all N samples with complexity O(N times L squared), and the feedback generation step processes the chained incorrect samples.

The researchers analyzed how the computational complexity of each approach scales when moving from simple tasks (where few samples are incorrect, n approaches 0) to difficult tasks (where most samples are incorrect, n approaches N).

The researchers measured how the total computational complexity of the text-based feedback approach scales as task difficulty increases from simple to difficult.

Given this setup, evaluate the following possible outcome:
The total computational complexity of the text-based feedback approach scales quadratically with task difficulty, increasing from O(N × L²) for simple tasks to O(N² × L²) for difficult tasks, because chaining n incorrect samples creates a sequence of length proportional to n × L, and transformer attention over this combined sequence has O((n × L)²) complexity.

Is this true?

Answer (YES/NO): YES